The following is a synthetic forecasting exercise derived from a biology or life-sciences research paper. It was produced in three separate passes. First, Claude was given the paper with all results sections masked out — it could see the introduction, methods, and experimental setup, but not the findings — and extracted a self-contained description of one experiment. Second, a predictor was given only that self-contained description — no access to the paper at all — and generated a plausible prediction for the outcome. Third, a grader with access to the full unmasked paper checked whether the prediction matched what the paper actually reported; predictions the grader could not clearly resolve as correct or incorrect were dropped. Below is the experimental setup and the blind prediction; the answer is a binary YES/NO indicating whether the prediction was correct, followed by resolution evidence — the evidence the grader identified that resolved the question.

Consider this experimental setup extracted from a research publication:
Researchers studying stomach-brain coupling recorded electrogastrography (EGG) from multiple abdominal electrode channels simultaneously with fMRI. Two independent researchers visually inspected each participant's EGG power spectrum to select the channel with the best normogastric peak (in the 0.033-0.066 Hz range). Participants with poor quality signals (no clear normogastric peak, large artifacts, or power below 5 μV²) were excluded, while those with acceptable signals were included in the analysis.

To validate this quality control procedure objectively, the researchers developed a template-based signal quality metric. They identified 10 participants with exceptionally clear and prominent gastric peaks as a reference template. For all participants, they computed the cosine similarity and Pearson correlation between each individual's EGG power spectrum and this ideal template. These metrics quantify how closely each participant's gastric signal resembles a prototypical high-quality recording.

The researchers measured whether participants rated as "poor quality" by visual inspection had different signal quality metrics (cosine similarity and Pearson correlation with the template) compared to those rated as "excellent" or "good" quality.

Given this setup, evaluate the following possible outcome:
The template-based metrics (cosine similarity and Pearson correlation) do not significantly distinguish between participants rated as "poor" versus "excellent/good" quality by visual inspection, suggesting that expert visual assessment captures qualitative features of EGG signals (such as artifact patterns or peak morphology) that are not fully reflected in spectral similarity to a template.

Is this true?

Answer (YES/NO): NO